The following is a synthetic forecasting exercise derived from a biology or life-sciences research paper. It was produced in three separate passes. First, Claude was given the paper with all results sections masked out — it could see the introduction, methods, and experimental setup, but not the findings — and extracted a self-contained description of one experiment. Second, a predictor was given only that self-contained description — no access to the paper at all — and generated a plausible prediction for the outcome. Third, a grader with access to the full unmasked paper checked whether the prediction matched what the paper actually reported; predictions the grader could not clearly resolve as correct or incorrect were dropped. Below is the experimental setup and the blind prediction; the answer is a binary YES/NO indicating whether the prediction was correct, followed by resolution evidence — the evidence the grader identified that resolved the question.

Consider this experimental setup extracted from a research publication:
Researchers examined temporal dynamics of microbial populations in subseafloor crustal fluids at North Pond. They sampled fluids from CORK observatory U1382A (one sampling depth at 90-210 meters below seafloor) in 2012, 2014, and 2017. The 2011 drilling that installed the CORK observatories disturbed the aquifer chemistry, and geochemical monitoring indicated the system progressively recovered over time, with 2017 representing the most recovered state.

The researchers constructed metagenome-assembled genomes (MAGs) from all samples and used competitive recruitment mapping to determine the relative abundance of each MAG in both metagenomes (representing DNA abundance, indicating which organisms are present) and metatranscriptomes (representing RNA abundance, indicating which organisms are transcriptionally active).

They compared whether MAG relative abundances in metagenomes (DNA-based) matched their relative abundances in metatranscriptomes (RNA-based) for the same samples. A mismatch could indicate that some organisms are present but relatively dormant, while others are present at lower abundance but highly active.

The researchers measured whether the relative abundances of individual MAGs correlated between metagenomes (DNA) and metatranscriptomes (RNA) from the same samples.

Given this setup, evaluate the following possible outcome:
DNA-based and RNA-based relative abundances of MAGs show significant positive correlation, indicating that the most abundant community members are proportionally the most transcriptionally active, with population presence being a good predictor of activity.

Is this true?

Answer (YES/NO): NO